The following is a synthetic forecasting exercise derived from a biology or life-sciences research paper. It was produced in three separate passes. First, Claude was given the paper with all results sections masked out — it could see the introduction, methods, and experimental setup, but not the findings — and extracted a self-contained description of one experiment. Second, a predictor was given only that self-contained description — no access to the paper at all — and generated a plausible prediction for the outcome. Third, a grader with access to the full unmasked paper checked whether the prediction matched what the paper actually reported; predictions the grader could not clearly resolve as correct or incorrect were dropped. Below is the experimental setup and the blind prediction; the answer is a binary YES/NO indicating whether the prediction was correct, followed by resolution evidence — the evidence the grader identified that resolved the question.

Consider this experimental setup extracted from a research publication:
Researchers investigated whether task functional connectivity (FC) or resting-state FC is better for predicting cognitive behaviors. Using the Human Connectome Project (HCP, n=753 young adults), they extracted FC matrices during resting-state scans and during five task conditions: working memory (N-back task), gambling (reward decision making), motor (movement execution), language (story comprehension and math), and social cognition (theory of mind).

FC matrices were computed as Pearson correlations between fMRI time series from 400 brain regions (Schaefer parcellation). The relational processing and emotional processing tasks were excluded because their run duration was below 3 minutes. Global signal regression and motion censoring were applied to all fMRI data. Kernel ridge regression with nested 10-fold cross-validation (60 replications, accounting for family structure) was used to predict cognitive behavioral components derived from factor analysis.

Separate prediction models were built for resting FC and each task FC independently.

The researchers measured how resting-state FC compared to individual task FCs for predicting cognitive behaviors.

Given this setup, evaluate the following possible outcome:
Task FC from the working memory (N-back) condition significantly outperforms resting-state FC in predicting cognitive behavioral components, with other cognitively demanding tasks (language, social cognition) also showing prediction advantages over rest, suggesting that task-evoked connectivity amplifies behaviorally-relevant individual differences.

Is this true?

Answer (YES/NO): NO